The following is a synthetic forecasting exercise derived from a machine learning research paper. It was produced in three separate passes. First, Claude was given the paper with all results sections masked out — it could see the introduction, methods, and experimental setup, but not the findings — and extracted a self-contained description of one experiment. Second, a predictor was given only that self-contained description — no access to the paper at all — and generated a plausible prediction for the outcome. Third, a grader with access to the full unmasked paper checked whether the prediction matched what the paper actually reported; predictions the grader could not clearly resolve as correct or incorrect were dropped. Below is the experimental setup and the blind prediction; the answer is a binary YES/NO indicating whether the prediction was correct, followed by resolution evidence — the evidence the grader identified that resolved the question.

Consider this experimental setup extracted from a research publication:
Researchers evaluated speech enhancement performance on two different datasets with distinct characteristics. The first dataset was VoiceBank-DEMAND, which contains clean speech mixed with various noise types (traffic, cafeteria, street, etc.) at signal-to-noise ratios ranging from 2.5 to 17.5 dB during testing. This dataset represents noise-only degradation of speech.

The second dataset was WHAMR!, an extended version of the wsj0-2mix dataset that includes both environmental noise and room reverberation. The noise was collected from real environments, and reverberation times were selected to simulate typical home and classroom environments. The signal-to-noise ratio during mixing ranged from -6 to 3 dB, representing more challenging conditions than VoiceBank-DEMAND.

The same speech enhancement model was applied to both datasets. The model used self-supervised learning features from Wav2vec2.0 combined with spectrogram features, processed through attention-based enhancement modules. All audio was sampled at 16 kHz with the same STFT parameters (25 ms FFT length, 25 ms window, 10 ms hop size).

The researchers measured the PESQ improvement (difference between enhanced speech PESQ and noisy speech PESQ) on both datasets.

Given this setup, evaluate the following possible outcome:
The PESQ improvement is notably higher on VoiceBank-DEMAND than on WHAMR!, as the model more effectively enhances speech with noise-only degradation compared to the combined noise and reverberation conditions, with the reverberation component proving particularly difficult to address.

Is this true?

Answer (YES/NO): YES